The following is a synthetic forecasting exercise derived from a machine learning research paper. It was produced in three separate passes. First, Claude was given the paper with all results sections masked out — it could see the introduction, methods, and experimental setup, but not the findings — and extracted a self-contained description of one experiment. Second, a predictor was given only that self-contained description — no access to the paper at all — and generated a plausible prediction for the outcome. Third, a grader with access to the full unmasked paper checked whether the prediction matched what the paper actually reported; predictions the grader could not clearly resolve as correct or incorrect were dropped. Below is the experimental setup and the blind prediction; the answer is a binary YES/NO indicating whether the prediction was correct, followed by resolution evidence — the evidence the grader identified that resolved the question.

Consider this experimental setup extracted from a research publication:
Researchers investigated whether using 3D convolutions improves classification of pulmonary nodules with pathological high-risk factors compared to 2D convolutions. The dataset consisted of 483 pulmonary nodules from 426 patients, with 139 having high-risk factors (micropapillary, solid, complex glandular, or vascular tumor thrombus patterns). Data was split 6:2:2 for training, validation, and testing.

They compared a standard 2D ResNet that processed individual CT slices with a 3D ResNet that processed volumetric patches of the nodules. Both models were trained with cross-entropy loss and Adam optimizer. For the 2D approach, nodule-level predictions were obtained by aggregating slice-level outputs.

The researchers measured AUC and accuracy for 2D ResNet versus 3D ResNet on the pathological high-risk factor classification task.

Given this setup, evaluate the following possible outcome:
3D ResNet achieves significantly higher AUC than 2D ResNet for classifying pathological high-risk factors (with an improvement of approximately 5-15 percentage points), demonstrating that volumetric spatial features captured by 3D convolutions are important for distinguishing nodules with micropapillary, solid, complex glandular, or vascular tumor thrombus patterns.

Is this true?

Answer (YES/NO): NO